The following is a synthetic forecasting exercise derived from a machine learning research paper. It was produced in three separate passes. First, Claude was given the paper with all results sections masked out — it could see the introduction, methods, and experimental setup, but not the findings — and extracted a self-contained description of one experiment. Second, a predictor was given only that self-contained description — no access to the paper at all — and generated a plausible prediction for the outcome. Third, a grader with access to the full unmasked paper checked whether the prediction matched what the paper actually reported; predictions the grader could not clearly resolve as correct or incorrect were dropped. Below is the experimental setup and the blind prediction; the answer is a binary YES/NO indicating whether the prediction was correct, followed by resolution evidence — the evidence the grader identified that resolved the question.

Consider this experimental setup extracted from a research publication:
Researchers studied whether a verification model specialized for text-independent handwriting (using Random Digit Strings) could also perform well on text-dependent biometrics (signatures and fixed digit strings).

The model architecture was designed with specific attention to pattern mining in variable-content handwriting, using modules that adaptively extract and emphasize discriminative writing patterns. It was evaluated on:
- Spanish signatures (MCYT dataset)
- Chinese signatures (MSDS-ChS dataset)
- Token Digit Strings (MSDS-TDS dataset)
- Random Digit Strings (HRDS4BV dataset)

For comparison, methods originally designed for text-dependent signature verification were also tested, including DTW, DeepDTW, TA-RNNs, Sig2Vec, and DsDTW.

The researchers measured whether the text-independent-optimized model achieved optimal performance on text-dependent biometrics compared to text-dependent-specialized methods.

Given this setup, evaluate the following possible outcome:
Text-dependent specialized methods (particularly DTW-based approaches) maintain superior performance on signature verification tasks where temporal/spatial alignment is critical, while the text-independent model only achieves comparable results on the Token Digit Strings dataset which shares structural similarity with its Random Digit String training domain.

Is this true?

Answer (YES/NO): NO